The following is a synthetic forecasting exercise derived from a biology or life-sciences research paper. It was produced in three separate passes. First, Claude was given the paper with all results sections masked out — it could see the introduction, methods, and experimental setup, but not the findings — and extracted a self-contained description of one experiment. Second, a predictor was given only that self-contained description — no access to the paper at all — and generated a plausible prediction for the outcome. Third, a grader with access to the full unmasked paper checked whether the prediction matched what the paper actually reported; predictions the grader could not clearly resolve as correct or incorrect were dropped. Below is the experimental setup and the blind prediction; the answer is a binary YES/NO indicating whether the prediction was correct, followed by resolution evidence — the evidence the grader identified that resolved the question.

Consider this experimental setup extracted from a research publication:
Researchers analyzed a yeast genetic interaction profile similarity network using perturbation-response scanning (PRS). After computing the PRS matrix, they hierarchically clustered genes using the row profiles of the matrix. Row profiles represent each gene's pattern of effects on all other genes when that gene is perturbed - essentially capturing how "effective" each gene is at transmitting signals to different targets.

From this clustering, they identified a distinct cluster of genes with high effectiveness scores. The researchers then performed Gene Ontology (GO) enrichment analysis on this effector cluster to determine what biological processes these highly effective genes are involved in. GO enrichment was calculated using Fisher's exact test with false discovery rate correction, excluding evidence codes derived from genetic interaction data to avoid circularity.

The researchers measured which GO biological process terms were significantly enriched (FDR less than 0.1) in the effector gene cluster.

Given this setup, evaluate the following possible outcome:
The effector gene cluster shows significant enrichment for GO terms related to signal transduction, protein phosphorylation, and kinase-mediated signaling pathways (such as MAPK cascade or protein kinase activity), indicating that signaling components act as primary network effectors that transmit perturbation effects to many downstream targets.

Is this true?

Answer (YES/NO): NO